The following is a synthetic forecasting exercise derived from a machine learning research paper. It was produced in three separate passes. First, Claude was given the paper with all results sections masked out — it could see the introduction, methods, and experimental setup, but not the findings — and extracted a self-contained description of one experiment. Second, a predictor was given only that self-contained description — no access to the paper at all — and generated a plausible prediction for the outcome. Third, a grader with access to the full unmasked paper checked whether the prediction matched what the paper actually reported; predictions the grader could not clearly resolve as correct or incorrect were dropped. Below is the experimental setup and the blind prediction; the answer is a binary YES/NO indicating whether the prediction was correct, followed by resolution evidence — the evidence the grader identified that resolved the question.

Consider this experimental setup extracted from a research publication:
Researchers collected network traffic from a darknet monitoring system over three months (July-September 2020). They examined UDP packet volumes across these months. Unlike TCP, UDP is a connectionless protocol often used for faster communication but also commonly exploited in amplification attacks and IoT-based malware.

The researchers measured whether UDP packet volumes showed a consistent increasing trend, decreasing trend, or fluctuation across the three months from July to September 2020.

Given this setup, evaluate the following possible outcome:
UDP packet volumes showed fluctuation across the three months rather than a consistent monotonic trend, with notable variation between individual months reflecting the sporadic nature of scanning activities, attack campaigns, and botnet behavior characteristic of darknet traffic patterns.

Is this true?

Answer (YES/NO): NO